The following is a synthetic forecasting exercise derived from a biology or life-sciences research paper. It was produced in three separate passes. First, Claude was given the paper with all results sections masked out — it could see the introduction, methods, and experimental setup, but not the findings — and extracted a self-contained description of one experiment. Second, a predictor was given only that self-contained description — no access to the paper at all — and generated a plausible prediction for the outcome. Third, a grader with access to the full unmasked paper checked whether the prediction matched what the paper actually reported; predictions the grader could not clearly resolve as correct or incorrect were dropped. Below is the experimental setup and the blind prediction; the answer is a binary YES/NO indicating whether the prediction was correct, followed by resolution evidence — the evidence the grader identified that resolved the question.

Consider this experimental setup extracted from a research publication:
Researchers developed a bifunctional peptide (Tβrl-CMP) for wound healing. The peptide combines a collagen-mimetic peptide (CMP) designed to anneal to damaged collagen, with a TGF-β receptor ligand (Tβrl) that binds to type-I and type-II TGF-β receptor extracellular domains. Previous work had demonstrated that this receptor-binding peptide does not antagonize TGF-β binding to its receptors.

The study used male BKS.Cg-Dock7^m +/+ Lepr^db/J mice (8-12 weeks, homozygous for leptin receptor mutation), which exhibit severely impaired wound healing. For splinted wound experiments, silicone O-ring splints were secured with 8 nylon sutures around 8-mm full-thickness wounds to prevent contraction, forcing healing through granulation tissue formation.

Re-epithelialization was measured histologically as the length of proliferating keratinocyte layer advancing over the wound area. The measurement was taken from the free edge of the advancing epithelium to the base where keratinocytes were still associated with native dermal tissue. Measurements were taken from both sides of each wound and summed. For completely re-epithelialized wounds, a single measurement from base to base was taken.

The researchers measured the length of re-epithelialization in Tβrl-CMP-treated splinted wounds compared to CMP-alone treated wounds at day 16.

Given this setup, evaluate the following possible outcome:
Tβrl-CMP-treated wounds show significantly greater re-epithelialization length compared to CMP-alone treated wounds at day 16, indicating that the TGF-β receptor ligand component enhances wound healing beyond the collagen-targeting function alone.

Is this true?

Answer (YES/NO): NO